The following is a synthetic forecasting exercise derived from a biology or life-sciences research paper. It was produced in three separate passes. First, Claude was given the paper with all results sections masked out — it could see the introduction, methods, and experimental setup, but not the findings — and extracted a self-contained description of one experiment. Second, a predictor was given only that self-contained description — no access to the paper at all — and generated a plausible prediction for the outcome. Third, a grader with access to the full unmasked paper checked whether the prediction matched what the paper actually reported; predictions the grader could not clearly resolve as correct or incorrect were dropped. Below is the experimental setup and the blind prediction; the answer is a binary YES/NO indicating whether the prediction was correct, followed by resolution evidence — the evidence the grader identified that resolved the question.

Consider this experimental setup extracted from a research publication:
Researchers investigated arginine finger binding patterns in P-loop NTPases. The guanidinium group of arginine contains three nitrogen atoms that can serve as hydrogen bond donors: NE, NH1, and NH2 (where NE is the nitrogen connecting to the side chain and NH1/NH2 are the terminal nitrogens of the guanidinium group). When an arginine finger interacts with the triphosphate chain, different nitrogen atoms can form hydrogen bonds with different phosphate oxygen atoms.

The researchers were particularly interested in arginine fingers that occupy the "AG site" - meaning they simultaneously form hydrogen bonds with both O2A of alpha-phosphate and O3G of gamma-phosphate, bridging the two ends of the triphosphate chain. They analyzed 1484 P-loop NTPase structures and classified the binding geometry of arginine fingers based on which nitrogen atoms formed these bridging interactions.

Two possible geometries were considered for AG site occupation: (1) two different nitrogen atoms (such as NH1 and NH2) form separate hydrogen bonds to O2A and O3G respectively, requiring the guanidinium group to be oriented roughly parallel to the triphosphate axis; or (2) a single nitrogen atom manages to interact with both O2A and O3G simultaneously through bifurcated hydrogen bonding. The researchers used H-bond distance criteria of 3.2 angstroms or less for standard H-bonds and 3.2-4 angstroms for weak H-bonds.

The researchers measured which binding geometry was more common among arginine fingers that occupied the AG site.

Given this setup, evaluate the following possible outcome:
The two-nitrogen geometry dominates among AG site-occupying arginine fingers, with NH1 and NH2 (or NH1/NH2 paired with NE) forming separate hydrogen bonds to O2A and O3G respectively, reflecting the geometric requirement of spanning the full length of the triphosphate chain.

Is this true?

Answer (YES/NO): NO